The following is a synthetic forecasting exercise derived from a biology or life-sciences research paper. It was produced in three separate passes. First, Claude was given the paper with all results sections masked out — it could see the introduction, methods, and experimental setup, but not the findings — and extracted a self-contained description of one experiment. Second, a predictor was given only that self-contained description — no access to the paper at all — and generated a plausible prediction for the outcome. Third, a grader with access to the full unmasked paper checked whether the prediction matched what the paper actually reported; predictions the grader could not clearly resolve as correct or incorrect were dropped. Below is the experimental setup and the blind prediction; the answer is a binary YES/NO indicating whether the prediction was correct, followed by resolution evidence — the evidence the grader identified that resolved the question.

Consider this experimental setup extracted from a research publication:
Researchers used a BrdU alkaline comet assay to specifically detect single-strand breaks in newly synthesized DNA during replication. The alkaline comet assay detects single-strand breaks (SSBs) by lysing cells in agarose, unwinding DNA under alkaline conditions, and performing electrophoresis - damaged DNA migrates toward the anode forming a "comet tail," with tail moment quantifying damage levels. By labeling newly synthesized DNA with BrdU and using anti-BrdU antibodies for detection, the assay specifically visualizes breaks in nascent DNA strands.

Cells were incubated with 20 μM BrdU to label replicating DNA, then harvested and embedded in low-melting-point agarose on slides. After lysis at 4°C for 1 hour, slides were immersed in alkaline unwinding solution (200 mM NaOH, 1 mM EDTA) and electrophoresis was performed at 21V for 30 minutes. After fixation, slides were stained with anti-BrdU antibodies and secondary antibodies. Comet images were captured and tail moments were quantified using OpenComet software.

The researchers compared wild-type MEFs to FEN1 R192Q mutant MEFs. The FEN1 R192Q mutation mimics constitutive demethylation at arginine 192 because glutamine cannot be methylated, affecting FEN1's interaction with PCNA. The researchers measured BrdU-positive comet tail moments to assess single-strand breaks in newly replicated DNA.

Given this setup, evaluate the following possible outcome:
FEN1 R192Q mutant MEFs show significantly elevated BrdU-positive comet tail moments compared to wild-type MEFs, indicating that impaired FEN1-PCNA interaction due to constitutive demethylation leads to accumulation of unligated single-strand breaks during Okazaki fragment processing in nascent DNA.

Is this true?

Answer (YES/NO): YES